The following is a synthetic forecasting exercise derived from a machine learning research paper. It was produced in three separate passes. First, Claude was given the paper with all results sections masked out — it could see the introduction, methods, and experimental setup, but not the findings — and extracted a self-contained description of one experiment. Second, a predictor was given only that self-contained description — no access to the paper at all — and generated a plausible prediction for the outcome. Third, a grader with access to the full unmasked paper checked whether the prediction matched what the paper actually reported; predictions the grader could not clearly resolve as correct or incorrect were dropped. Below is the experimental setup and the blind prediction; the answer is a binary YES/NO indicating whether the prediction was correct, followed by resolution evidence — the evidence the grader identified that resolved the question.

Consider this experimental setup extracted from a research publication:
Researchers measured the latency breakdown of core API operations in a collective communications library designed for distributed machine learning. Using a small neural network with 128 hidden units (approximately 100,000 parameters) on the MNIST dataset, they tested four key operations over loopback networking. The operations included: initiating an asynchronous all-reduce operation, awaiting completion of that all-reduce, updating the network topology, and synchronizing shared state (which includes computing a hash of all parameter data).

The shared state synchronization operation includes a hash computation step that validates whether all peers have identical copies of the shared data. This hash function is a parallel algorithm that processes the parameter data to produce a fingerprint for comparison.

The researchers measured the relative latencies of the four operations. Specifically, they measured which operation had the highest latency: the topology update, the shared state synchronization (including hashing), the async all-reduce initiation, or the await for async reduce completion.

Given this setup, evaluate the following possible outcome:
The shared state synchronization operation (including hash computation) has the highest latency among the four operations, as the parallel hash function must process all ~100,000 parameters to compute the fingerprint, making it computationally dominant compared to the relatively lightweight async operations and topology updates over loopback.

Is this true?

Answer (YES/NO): NO